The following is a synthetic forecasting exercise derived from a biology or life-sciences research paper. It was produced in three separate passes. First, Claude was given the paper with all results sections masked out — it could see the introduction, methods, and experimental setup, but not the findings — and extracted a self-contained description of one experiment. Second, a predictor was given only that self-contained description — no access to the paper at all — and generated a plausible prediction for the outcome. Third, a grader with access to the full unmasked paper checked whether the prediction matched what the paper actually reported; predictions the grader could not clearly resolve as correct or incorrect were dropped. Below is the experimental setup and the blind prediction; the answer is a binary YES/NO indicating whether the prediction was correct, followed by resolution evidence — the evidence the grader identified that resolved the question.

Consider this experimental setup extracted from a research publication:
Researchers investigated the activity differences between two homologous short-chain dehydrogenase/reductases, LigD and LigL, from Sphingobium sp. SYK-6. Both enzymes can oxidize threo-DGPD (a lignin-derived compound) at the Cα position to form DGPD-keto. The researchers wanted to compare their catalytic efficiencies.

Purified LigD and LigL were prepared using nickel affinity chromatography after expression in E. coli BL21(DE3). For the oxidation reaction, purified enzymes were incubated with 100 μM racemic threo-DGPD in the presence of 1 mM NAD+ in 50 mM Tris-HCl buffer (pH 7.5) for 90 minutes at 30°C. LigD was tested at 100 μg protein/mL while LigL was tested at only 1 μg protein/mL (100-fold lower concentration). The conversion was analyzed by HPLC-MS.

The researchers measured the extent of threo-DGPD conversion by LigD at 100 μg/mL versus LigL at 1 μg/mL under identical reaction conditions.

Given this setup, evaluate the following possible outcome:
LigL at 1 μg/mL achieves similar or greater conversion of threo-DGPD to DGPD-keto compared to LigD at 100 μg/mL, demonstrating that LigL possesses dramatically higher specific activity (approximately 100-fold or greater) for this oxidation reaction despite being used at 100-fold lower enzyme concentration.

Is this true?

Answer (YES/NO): YES